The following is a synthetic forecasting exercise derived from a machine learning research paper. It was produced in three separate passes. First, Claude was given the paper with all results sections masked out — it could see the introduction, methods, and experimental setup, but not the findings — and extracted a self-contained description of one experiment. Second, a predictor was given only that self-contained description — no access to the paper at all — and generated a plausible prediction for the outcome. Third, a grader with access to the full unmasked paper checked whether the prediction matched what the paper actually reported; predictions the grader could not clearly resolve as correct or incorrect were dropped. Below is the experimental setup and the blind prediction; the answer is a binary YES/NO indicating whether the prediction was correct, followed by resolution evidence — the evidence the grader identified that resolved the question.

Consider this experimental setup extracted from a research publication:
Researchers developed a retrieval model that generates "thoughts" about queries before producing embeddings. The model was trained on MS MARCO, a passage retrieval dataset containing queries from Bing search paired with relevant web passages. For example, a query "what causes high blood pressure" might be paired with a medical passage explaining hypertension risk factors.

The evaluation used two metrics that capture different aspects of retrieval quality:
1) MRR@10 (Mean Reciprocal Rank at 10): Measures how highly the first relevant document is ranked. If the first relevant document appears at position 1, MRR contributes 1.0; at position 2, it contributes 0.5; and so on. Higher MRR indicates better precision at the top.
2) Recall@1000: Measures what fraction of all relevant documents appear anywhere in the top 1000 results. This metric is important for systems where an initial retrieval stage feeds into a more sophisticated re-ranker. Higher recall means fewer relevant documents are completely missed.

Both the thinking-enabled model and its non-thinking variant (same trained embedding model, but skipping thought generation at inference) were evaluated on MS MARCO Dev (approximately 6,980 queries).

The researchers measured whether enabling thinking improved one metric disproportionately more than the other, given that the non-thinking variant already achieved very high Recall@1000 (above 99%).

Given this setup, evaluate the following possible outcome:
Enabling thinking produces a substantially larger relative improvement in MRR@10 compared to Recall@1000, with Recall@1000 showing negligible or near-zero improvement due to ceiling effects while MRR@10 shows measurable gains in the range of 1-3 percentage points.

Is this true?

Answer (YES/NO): YES